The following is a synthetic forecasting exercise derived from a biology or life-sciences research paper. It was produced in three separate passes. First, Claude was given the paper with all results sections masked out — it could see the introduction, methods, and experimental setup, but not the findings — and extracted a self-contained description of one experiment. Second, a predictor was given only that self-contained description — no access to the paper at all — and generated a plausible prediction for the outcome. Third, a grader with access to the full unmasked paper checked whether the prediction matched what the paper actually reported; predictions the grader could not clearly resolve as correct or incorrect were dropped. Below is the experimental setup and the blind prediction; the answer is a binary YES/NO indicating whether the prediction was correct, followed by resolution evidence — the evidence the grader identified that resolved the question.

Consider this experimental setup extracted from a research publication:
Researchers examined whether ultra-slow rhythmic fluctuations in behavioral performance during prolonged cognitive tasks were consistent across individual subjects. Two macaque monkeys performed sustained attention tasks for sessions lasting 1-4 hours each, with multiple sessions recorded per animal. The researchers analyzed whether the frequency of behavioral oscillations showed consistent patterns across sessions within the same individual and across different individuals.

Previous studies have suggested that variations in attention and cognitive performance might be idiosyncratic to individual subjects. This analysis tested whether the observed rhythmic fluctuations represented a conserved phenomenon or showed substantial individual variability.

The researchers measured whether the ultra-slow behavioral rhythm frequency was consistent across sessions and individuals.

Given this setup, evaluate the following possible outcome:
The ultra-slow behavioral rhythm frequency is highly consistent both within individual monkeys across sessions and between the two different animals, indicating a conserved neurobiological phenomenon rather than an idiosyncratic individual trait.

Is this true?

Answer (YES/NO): YES